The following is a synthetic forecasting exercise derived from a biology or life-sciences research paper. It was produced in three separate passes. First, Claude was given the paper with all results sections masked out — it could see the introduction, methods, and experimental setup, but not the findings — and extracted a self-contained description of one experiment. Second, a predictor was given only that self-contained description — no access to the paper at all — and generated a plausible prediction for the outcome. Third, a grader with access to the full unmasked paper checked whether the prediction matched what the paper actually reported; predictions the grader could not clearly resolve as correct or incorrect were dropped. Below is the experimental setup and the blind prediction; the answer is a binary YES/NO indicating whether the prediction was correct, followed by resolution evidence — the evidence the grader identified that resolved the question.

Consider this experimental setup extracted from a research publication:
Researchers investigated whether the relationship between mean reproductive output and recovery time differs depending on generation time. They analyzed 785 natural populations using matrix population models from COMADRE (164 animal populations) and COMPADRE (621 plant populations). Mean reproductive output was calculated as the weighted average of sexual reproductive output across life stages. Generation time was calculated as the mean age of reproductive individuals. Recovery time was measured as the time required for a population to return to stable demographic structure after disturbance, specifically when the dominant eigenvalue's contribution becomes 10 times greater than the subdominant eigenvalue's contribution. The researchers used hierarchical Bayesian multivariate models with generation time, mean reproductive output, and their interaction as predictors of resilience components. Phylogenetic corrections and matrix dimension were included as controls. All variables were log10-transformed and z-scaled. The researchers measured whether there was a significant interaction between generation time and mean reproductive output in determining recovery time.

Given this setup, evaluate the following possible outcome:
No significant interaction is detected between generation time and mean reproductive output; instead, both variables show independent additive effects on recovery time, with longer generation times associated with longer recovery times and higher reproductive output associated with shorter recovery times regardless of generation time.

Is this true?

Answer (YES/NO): NO